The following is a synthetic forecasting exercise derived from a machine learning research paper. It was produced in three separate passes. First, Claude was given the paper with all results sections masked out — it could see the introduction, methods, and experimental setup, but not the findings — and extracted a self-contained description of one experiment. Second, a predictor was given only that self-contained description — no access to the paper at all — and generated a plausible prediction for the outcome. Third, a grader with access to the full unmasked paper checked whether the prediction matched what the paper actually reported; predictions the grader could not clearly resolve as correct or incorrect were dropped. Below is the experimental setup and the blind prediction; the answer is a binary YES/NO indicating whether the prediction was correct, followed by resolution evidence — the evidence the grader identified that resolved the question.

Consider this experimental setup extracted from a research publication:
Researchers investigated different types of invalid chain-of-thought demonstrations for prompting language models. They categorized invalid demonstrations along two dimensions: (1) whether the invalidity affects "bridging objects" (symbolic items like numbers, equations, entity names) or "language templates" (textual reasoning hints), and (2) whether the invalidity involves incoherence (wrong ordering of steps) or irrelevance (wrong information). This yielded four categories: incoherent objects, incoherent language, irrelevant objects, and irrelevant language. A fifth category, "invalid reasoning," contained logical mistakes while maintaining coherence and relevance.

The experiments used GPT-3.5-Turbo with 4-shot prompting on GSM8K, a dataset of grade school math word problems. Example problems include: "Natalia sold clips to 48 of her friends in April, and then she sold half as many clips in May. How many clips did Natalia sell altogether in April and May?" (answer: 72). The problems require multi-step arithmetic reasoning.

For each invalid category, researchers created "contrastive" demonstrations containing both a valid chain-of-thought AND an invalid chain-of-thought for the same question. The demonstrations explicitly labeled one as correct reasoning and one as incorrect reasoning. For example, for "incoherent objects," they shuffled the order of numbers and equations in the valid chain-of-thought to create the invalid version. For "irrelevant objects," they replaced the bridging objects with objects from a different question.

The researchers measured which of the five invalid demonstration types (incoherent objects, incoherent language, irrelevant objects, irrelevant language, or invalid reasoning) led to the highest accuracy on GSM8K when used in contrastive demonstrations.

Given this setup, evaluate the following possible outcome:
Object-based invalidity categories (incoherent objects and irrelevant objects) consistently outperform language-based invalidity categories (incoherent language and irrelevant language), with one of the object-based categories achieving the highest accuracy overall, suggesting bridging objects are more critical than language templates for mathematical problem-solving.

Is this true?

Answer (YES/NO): NO